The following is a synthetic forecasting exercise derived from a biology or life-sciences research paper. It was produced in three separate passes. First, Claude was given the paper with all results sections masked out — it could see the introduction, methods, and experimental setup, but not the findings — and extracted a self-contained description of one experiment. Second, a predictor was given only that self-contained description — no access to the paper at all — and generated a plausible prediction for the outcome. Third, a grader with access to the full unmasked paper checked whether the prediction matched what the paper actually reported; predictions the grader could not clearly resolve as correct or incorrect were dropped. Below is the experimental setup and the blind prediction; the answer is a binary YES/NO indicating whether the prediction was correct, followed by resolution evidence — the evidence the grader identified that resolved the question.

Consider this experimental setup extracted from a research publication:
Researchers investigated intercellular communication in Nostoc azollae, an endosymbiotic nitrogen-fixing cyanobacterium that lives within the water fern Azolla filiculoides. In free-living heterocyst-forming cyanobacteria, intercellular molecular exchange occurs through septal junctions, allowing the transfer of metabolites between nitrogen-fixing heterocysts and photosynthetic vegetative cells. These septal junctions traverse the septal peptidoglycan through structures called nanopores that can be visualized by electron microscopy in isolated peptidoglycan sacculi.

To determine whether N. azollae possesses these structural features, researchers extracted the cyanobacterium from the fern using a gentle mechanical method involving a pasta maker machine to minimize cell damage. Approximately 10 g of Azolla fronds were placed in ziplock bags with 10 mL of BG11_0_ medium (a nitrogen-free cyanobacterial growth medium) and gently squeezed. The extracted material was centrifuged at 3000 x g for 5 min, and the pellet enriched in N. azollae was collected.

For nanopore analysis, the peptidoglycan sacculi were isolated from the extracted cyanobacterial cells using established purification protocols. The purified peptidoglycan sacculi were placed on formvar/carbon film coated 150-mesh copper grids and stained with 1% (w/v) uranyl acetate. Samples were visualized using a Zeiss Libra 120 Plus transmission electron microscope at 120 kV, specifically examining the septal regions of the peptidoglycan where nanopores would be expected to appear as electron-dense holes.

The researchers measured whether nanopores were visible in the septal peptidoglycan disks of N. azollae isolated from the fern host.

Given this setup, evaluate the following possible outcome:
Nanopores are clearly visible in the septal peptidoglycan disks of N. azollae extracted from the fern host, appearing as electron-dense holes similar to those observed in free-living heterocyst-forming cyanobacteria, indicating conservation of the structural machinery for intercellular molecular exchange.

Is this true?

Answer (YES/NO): YES